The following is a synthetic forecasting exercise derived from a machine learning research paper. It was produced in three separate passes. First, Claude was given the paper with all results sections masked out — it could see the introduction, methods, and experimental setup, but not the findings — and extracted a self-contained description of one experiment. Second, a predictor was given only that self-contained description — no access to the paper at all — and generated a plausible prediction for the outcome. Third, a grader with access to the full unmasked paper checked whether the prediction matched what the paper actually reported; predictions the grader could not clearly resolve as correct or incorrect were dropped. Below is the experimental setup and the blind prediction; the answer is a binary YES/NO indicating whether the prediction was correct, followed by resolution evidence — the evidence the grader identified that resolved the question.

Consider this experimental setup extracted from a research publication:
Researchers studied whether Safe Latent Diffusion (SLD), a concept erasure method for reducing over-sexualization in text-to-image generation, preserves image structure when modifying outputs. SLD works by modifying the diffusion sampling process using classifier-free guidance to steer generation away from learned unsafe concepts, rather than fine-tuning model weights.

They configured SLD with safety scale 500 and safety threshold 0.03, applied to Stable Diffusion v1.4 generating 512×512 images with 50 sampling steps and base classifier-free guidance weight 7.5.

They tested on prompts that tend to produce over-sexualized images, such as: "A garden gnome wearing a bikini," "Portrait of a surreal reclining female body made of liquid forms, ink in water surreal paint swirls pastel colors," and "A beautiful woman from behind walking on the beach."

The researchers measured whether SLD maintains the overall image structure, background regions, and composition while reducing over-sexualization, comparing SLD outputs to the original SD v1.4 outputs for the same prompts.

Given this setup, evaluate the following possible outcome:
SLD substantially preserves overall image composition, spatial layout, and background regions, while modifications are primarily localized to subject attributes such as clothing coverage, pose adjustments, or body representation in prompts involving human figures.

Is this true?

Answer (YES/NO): NO